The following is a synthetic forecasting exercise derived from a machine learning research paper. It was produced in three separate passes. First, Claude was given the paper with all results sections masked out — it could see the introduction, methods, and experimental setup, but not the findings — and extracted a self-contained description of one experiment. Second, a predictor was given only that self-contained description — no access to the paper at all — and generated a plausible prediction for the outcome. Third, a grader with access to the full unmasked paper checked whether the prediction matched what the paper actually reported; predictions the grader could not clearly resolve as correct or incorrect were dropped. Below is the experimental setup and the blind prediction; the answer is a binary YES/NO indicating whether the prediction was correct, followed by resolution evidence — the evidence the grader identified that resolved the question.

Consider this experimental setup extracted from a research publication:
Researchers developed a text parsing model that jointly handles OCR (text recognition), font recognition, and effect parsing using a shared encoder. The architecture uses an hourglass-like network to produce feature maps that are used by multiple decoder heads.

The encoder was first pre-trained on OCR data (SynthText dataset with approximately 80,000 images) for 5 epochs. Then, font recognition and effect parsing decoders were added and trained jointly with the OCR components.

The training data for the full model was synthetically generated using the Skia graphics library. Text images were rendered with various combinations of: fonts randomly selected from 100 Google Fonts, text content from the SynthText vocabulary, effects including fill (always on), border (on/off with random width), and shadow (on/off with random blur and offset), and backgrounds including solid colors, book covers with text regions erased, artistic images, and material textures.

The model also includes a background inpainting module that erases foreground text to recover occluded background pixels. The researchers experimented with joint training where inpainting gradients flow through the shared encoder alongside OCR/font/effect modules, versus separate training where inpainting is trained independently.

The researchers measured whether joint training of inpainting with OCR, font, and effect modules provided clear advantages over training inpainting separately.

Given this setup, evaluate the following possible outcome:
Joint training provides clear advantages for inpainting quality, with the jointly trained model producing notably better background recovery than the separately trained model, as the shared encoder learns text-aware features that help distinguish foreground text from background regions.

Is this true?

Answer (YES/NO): NO